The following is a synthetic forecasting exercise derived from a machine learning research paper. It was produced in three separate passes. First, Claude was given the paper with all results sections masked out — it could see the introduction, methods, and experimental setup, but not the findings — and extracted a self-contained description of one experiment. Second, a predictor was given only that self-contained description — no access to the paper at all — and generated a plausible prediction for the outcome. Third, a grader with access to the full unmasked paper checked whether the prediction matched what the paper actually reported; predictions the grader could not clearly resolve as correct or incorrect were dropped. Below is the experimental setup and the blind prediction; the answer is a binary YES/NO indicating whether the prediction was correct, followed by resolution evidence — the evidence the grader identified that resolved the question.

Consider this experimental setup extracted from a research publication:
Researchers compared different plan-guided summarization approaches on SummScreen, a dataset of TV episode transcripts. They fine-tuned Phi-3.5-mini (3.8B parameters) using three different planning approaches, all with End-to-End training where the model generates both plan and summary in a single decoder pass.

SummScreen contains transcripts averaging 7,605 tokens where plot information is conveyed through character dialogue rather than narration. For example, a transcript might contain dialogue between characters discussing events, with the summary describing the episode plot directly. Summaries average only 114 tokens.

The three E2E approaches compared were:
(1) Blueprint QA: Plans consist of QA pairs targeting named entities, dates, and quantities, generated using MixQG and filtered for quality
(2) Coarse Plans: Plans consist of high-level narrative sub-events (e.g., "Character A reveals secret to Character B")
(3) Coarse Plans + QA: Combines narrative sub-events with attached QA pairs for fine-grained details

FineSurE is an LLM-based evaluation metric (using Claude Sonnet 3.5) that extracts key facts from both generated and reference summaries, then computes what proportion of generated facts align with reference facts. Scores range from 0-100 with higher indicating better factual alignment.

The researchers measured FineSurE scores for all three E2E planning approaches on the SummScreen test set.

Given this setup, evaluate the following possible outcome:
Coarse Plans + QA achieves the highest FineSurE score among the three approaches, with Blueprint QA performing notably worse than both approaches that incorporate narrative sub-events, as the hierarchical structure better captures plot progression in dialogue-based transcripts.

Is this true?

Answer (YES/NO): NO